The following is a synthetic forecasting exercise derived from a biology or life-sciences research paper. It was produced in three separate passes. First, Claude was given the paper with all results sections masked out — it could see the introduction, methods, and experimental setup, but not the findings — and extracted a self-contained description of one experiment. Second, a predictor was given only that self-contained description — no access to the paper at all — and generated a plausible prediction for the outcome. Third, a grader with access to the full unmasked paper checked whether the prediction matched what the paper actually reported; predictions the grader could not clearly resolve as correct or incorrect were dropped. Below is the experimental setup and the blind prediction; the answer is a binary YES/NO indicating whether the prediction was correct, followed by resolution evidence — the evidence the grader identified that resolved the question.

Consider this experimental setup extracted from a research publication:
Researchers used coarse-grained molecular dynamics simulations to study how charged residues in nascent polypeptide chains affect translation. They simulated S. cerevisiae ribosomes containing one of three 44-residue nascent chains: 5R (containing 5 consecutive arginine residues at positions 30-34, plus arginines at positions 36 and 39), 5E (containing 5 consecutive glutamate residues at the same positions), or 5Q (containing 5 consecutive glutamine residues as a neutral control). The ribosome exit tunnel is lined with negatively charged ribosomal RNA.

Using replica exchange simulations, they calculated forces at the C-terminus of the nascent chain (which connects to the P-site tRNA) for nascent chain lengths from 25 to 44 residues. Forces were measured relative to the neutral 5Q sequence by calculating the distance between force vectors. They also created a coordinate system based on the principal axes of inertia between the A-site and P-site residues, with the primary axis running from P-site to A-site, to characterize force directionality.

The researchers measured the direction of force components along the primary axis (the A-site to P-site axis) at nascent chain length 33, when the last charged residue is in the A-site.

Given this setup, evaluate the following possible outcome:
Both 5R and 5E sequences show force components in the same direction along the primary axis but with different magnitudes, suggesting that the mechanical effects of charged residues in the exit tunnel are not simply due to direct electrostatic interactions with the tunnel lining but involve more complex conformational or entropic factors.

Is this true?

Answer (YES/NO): NO